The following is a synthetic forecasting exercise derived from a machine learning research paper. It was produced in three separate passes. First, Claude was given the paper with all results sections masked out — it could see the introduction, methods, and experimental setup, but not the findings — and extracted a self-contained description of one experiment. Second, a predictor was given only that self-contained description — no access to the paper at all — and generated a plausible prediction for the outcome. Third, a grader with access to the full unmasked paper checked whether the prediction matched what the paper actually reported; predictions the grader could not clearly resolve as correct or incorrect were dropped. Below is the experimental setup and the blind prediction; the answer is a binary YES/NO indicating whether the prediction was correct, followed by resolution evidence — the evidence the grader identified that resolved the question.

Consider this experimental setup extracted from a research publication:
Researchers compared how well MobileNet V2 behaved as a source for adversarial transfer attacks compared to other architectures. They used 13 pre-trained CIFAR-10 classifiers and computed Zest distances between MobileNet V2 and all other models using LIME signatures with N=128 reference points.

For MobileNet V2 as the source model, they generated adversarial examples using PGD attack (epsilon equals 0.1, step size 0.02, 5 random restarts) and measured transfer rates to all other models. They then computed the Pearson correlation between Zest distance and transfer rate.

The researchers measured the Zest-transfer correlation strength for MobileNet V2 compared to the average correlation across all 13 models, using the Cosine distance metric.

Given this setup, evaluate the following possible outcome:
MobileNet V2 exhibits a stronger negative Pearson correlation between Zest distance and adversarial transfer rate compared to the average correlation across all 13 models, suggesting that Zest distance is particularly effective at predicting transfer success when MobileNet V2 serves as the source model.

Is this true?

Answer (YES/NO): NO